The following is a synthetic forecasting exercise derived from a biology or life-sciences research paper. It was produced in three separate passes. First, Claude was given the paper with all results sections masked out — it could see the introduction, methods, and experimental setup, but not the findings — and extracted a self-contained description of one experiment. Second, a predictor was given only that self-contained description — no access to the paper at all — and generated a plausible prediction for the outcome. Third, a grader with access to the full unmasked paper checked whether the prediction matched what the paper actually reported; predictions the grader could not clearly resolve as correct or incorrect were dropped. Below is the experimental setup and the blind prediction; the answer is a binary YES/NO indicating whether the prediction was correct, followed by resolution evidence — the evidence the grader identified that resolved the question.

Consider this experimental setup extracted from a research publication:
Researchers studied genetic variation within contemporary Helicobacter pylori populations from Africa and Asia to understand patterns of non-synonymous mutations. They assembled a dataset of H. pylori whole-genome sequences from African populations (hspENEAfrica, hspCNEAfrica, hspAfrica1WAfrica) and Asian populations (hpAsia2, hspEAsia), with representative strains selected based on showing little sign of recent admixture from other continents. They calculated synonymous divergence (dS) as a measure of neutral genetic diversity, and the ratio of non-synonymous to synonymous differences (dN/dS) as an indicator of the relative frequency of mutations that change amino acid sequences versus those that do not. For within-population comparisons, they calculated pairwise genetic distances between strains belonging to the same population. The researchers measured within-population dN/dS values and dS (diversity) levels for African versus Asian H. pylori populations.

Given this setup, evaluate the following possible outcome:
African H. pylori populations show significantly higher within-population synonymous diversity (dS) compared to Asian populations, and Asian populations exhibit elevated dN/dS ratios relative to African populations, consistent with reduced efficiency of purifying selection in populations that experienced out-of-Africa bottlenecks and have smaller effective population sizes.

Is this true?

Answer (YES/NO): NO